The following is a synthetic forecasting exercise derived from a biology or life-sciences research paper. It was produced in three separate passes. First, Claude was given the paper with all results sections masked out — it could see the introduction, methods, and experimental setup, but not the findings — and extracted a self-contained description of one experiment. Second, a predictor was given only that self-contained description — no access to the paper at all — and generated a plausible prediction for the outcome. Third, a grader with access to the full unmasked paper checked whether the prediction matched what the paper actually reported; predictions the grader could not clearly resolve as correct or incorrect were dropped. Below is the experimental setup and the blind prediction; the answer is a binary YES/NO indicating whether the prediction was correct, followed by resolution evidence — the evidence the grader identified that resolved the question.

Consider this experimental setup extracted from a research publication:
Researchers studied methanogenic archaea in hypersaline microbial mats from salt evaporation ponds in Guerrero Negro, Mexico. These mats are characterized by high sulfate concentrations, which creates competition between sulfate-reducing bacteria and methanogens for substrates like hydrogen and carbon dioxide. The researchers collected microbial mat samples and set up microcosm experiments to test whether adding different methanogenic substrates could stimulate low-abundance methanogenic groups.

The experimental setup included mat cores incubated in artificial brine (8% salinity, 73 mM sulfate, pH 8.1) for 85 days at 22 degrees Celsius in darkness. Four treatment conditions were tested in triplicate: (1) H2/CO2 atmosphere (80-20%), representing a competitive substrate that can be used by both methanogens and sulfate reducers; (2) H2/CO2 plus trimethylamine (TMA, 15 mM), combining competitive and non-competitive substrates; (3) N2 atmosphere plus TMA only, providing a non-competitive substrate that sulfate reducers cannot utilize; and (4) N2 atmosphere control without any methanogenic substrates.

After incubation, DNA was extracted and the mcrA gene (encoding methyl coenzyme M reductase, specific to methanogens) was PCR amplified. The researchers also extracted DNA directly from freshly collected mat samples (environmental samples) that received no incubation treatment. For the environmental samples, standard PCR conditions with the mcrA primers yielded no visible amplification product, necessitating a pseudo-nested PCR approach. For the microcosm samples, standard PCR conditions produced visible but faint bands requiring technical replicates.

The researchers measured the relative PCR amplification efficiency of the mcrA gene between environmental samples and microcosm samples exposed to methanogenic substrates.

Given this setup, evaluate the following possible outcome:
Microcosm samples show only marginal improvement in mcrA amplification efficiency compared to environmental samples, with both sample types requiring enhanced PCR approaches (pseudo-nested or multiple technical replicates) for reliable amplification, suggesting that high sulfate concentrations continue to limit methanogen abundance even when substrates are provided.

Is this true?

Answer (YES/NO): NO